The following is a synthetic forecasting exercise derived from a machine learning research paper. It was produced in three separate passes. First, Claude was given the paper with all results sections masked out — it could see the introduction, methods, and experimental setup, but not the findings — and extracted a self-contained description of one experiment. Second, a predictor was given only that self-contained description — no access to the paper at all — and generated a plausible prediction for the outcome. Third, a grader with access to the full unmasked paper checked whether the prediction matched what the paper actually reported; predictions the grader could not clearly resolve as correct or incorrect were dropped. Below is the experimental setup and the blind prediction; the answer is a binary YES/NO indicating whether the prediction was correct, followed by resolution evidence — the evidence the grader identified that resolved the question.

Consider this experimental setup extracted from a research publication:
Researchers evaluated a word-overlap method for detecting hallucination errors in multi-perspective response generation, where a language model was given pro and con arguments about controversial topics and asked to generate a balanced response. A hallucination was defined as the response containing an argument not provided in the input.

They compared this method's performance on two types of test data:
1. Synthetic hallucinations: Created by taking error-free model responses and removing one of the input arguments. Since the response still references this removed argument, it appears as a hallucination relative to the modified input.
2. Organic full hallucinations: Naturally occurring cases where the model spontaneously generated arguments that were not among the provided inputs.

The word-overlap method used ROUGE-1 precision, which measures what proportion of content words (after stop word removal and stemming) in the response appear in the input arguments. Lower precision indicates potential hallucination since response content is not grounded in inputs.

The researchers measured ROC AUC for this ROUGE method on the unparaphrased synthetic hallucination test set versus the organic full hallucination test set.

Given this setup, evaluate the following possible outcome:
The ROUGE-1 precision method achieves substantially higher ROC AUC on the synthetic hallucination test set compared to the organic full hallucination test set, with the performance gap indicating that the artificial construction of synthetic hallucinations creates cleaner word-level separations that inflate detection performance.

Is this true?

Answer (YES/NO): NO